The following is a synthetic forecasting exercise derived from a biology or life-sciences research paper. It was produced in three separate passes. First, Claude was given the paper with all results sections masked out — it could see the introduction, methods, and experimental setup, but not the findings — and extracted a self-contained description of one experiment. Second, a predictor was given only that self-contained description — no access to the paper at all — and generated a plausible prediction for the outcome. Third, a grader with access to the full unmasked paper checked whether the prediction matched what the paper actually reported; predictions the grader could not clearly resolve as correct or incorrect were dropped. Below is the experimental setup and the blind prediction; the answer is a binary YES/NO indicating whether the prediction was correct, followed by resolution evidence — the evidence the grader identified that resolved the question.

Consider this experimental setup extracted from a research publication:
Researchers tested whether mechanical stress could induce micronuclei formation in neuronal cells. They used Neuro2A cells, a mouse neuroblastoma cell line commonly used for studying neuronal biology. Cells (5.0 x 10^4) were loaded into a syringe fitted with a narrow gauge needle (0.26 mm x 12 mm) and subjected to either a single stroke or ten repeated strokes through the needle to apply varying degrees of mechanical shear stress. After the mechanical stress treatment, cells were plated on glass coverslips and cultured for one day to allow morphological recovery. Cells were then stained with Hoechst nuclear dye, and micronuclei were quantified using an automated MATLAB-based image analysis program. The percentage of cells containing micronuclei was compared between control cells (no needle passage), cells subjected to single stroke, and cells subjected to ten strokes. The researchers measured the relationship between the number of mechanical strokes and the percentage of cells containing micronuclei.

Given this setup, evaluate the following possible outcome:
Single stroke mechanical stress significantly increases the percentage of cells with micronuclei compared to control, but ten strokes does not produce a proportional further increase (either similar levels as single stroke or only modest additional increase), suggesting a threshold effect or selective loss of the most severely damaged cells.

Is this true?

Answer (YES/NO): NO